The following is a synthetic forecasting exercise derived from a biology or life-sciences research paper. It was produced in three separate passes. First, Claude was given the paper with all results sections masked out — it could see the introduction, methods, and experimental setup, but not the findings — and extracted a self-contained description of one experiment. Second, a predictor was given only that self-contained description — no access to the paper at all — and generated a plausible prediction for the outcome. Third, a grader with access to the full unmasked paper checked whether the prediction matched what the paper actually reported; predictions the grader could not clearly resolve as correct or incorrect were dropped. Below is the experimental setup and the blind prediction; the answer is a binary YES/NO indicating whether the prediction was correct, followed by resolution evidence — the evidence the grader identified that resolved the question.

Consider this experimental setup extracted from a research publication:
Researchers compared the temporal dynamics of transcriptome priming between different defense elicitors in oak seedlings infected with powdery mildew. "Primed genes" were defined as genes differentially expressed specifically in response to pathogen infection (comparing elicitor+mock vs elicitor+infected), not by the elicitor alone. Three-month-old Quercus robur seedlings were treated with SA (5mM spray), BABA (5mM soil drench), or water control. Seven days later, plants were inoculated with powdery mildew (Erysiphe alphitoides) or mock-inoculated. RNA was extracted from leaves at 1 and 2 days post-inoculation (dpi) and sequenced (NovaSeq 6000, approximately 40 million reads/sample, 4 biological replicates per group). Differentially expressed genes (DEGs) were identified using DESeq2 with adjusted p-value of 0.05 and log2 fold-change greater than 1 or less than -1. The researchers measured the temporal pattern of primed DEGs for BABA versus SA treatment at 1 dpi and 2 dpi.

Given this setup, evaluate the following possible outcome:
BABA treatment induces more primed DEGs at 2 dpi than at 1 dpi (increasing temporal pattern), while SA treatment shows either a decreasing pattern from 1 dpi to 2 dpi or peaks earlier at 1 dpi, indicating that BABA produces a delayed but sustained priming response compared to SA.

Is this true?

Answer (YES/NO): NO